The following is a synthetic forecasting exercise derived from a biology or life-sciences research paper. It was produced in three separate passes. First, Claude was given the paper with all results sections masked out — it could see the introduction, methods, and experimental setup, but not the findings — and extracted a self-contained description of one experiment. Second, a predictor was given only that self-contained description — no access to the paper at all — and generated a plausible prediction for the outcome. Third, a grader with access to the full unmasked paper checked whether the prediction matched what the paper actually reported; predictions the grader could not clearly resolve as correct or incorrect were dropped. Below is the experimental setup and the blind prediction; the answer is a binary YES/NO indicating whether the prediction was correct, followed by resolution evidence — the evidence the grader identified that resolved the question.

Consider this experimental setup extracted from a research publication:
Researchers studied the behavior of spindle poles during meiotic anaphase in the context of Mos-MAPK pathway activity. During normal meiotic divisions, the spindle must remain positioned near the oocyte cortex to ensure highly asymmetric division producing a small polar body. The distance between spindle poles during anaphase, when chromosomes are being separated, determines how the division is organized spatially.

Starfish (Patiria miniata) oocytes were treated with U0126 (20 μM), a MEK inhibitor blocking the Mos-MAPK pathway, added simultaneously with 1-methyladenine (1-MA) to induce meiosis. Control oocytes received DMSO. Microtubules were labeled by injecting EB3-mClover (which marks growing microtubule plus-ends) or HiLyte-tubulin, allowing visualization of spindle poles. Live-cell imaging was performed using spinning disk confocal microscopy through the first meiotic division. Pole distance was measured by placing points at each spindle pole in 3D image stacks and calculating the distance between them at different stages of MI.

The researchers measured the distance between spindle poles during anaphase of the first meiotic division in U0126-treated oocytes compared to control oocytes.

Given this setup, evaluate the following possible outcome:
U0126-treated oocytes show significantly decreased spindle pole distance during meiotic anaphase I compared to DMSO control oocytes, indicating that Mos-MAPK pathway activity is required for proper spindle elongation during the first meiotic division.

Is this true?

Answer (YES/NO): NO